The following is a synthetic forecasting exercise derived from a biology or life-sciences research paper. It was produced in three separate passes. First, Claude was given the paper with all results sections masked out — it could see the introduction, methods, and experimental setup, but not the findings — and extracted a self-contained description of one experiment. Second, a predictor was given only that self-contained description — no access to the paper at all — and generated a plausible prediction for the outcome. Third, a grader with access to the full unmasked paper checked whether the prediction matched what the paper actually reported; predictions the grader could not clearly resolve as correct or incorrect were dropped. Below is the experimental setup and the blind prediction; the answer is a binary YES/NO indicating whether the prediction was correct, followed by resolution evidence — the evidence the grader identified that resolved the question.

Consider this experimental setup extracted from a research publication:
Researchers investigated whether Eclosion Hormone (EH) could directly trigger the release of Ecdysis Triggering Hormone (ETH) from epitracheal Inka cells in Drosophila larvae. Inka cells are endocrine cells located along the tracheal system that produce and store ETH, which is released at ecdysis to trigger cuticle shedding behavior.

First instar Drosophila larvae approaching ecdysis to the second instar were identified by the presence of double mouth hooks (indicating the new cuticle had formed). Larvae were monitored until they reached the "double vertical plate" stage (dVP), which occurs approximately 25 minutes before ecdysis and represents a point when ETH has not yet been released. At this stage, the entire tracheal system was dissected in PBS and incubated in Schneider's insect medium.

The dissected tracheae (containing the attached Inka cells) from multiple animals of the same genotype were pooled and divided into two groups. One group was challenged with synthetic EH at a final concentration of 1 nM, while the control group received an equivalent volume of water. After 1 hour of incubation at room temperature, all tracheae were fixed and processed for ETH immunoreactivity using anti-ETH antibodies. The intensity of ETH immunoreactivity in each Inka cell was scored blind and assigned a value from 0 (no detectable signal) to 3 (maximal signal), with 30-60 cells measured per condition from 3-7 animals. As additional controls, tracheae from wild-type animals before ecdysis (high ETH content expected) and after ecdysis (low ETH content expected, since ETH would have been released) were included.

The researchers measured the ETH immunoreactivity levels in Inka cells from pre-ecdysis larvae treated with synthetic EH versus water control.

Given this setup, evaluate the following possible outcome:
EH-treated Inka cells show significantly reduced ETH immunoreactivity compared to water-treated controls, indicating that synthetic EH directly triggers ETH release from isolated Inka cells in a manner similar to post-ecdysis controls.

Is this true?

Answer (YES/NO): YES